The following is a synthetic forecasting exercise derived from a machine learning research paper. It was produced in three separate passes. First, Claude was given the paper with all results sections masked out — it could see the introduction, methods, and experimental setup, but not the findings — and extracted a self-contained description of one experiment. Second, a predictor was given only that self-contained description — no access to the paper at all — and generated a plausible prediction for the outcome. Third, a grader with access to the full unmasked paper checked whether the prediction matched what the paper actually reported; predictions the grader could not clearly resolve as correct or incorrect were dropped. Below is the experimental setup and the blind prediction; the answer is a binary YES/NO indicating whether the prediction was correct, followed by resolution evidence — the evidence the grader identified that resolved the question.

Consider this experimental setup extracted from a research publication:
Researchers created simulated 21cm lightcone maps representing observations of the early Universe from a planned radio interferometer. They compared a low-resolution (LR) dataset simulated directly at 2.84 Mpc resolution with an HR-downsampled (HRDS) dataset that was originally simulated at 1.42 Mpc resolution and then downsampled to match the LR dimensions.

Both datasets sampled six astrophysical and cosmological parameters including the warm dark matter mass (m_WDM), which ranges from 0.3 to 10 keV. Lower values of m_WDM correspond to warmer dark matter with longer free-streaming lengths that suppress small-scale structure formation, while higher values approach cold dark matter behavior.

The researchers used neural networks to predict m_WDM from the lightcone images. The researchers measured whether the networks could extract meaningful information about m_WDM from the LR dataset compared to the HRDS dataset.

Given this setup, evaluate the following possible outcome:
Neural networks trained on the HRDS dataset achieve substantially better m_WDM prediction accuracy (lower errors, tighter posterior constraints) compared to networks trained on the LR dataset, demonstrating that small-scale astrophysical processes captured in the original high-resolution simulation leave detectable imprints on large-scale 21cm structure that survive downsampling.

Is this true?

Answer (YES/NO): YES